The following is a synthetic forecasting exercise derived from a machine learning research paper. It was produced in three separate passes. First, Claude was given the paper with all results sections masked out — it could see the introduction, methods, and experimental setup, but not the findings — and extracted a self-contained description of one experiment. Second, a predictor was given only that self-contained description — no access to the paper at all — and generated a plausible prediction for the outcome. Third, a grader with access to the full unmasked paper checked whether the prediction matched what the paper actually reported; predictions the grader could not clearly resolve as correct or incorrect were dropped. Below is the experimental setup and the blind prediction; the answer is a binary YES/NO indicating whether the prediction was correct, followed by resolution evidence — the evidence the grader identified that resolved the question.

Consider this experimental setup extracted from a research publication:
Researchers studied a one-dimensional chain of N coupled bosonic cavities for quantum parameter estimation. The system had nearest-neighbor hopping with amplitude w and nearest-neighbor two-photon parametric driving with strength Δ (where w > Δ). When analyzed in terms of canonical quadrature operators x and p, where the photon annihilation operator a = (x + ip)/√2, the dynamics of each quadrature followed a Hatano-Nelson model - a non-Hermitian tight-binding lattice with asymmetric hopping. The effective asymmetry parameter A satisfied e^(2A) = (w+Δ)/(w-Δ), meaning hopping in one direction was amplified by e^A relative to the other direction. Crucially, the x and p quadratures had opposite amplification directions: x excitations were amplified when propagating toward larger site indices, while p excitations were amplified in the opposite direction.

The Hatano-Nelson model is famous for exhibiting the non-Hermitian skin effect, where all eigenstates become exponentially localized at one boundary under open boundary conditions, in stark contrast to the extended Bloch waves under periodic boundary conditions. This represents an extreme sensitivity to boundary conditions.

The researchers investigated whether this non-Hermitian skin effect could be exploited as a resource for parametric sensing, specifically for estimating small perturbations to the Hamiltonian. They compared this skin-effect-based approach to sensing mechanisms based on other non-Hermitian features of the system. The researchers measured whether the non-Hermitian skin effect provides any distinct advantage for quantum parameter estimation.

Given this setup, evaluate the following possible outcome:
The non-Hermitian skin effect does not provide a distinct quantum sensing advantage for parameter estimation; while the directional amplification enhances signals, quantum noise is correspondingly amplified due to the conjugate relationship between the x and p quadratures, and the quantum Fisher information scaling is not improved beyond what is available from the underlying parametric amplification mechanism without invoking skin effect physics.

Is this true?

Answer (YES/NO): YES